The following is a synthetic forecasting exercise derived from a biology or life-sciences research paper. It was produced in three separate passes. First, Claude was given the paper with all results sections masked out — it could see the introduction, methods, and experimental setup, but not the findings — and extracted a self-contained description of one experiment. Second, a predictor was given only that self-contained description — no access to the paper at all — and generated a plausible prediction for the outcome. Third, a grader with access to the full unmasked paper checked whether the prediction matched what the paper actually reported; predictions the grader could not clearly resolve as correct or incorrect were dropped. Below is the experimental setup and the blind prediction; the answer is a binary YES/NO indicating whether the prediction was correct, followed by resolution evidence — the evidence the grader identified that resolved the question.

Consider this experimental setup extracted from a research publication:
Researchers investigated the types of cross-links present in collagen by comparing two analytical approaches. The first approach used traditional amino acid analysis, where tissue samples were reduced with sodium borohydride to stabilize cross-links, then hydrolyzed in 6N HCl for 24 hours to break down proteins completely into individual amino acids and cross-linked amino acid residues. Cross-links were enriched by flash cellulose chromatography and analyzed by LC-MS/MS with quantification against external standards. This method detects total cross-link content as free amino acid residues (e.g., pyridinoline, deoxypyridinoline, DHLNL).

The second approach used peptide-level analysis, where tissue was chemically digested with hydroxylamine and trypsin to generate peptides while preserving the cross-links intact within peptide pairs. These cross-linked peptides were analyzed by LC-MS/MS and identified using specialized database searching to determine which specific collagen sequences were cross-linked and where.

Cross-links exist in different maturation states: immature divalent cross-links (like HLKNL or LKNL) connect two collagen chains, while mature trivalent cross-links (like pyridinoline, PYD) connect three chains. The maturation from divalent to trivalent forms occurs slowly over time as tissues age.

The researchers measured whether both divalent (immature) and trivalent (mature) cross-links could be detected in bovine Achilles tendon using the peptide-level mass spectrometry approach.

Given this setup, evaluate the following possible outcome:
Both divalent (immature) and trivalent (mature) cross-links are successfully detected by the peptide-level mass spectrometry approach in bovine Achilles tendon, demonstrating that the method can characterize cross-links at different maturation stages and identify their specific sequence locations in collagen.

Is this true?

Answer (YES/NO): YES